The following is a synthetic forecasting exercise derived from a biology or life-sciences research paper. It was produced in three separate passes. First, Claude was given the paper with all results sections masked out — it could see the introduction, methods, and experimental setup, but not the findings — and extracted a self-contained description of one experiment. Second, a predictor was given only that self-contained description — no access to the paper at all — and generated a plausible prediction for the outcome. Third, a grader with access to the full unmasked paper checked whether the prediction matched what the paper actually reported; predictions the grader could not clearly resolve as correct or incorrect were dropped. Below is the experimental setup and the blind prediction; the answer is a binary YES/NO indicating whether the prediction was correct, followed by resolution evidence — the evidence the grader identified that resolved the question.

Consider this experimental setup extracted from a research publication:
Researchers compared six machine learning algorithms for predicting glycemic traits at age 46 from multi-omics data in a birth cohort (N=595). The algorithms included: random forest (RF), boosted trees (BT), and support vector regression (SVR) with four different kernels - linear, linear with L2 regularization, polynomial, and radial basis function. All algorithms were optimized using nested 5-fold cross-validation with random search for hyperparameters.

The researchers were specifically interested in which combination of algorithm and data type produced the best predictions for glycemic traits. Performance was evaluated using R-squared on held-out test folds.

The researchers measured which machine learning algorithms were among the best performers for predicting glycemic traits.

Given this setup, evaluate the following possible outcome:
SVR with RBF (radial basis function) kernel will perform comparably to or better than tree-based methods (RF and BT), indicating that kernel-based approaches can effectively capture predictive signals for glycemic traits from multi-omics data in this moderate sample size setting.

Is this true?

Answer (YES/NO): NO